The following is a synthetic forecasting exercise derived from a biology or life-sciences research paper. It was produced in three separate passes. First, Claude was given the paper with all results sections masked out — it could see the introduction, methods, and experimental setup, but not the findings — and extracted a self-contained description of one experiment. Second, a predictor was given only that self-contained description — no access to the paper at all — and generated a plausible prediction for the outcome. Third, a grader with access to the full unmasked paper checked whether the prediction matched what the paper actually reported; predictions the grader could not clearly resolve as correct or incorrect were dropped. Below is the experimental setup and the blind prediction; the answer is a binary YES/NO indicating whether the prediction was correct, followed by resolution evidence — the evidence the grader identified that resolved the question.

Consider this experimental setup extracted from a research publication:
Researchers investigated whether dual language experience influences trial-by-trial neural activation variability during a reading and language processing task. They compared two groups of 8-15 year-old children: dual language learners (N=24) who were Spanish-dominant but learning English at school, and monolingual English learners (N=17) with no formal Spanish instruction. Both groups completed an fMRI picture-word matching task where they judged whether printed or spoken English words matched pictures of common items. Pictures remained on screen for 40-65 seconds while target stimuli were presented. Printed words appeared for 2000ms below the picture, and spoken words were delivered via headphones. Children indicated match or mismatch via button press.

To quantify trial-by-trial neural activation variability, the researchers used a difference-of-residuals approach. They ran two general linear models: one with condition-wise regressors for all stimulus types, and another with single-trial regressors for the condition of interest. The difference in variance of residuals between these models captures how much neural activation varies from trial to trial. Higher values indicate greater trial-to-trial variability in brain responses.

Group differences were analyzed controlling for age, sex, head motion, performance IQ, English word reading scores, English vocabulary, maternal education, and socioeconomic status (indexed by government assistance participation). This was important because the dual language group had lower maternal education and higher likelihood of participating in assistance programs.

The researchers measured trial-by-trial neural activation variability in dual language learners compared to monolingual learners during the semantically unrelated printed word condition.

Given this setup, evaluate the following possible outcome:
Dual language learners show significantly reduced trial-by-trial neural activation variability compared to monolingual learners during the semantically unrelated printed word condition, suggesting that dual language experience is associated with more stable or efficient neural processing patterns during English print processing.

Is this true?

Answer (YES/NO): NO